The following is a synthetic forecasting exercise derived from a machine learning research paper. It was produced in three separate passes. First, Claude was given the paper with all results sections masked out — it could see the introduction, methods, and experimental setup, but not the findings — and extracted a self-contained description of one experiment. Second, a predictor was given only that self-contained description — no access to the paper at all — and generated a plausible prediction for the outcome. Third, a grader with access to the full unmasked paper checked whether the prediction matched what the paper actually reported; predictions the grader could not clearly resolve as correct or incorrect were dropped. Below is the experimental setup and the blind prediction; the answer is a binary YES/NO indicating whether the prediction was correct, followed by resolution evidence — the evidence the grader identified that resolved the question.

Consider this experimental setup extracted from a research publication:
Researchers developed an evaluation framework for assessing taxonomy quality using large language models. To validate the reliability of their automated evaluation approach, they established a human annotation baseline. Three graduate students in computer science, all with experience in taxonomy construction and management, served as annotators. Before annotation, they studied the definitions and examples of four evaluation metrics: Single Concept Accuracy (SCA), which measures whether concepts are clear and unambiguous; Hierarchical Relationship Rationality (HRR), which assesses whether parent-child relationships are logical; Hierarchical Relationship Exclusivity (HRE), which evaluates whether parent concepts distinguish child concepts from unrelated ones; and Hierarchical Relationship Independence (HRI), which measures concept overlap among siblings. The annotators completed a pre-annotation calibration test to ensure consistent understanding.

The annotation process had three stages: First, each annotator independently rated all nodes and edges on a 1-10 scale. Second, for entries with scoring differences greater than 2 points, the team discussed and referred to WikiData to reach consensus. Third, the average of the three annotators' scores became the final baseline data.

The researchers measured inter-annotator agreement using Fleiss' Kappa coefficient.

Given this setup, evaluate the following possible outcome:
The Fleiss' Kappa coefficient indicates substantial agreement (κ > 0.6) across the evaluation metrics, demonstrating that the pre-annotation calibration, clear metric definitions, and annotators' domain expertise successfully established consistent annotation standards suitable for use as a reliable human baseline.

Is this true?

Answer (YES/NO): YES